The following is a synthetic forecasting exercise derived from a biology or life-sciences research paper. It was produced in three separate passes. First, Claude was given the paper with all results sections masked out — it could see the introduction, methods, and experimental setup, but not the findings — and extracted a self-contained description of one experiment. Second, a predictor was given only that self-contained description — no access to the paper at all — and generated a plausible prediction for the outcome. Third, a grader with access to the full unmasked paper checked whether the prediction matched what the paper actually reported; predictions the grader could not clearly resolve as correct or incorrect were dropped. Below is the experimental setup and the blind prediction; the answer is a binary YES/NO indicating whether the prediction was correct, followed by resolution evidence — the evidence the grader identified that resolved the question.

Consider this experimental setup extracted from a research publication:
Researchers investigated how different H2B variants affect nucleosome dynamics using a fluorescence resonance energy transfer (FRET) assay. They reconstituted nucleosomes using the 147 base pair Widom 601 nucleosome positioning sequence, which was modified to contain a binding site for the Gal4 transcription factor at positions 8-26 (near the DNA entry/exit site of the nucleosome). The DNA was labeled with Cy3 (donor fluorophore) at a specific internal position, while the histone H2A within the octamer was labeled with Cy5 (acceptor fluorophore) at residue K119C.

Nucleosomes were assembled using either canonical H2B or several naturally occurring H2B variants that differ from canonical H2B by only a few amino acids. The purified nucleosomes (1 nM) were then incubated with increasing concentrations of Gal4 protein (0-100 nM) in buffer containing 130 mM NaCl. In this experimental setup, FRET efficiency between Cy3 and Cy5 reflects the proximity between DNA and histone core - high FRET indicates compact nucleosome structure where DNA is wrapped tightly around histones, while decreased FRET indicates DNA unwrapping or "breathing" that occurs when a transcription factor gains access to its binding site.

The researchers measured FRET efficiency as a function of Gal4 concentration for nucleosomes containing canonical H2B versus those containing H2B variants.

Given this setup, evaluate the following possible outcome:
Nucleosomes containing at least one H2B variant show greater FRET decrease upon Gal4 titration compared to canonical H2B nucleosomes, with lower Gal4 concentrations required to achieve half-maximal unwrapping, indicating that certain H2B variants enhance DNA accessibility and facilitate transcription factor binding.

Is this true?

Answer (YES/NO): NO